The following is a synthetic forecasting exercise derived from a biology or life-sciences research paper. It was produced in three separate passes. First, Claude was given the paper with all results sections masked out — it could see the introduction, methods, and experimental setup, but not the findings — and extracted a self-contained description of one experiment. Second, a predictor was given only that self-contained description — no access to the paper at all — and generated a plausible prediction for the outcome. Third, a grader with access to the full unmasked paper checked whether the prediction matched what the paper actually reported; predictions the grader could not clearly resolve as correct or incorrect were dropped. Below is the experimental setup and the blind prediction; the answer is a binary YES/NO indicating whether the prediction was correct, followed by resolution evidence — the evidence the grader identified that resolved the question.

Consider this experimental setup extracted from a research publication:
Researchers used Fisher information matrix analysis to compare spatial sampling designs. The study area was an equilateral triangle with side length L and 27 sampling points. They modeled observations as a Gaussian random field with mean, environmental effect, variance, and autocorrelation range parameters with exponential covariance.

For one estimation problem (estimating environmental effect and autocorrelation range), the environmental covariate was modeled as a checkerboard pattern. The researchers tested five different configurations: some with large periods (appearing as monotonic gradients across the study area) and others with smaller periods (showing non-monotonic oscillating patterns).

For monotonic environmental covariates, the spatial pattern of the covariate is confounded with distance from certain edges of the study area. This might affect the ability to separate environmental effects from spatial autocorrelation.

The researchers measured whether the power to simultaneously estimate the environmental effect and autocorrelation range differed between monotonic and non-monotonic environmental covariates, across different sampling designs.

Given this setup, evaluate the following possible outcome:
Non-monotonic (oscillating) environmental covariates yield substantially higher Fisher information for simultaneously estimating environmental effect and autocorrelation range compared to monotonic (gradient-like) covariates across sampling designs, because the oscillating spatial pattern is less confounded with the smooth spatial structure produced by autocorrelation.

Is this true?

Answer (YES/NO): NO